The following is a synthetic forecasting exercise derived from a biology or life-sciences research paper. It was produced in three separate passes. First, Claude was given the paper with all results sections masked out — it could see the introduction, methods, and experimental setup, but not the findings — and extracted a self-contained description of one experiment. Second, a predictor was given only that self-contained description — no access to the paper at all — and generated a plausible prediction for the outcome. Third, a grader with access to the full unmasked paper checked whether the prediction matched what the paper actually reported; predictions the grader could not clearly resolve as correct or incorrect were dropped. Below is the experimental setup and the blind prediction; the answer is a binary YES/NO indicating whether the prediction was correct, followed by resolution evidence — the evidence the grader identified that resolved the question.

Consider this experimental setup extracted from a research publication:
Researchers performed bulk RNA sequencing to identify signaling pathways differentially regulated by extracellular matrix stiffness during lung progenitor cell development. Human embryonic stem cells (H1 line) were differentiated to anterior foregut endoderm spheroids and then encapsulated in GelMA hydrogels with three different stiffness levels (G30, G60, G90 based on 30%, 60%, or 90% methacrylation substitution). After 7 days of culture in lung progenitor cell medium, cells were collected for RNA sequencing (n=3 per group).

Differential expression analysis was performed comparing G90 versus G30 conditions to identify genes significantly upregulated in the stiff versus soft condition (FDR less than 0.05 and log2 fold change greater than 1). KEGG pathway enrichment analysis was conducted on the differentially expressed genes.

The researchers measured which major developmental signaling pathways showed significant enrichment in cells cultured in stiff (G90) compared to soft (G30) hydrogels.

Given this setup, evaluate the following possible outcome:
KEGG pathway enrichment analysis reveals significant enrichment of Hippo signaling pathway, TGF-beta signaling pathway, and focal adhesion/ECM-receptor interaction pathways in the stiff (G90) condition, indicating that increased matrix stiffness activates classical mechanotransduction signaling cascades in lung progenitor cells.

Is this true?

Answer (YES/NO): NO